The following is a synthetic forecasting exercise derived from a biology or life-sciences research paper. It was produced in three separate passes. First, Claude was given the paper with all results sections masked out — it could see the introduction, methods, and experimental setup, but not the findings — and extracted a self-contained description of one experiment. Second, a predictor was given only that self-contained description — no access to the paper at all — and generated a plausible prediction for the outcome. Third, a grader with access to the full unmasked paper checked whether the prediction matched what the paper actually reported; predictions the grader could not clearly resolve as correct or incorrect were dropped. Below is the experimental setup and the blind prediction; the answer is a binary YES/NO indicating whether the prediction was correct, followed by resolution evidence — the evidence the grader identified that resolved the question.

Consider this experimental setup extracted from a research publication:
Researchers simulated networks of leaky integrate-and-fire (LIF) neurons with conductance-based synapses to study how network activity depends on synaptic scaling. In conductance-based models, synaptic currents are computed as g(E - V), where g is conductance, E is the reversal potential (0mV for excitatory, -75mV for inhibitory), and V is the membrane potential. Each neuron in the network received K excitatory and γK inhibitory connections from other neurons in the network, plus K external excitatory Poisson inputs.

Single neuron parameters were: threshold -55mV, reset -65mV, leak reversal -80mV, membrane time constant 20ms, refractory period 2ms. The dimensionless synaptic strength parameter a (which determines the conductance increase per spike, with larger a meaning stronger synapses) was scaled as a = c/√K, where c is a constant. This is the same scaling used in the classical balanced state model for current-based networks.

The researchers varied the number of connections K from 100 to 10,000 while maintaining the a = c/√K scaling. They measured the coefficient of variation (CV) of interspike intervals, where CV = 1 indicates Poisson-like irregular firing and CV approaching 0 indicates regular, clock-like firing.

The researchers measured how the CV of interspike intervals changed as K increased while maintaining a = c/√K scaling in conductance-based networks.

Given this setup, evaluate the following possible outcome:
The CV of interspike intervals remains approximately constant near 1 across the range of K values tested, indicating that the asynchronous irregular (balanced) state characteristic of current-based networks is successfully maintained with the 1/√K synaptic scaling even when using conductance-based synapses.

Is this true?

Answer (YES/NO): YES